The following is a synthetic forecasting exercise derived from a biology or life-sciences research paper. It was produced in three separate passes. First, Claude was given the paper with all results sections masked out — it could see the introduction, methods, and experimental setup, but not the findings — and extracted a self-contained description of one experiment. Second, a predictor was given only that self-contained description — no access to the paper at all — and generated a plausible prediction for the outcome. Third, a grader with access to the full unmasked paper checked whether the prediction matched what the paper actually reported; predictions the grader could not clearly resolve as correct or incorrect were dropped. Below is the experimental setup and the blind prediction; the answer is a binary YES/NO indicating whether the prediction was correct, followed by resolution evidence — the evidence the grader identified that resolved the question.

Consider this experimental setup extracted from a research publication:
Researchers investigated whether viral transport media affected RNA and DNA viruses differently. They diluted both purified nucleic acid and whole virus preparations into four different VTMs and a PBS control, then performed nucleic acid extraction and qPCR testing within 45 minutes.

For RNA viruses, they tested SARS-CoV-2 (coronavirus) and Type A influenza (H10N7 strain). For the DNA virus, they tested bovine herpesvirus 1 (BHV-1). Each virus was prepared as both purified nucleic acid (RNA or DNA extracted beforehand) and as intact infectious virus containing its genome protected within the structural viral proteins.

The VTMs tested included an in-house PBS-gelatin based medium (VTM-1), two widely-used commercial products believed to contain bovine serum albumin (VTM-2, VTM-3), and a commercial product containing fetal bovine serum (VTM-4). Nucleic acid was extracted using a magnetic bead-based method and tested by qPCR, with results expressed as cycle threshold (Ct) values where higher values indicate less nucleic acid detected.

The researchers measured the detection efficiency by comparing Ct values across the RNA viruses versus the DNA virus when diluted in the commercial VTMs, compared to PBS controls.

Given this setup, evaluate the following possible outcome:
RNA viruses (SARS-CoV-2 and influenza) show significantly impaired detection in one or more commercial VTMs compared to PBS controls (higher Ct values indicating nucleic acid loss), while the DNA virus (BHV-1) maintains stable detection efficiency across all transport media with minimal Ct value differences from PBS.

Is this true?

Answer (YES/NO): NO